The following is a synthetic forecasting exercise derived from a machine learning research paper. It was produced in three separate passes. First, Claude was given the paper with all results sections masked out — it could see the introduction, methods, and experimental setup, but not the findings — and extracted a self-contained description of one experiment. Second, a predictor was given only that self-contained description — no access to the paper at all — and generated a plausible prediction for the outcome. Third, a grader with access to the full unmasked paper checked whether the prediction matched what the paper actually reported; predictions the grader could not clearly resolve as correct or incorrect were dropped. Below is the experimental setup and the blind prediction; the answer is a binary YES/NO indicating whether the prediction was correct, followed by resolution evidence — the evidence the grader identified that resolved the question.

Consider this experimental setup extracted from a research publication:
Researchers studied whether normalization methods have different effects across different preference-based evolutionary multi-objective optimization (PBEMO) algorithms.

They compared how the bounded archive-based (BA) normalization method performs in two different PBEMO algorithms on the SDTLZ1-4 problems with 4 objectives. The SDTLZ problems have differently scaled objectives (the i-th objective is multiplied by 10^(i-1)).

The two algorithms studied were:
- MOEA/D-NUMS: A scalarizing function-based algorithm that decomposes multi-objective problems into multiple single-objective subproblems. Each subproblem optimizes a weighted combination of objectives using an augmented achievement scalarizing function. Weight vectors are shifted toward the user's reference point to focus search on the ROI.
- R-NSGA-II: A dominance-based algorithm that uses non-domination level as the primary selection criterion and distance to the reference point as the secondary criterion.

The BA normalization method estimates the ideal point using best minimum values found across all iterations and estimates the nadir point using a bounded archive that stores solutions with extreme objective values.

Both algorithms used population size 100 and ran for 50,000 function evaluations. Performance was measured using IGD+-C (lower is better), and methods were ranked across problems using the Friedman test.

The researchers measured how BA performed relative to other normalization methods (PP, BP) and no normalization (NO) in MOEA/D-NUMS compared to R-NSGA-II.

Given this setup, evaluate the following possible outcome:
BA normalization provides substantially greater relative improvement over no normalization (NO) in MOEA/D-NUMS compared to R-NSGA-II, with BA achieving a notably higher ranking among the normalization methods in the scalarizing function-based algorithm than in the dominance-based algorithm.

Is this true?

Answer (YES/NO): NO